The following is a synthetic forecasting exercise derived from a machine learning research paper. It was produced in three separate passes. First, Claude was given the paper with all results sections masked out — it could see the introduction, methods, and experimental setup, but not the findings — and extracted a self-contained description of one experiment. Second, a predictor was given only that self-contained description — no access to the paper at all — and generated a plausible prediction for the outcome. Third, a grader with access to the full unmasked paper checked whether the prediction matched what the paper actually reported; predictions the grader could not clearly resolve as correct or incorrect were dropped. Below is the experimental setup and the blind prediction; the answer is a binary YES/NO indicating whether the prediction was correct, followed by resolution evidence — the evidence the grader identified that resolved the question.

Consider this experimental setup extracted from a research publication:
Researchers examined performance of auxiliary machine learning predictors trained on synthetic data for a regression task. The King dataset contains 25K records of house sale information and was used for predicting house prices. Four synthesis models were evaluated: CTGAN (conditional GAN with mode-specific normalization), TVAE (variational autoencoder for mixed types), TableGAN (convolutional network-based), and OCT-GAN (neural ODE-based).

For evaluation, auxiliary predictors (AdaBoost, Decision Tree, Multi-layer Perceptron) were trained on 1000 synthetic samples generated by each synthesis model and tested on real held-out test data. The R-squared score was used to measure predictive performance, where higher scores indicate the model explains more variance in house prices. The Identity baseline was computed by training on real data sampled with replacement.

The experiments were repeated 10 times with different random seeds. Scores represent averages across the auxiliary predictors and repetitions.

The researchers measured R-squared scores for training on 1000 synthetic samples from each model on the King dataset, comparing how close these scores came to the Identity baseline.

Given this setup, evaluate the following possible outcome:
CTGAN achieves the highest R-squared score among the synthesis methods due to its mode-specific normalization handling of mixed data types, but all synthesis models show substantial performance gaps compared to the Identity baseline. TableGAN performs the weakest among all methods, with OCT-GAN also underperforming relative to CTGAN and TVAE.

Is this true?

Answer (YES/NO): NO